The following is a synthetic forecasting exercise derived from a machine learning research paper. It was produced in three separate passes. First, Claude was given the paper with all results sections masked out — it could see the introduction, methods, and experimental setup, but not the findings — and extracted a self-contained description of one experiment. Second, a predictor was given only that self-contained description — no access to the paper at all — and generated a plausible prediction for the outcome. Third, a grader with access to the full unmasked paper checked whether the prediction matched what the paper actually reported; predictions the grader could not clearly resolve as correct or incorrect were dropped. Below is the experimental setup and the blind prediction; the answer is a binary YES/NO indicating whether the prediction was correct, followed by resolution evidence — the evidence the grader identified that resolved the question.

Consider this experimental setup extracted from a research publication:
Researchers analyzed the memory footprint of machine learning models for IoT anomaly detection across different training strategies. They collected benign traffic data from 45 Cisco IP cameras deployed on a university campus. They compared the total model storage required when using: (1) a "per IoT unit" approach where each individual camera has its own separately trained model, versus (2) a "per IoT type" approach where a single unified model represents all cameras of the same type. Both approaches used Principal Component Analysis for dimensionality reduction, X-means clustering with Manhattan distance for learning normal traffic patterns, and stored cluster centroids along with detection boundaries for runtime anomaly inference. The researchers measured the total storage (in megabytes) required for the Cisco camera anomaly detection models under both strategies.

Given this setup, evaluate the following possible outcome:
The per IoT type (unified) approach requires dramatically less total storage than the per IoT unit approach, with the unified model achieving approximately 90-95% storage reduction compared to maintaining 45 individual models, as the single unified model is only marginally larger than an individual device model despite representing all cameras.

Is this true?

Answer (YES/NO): NO